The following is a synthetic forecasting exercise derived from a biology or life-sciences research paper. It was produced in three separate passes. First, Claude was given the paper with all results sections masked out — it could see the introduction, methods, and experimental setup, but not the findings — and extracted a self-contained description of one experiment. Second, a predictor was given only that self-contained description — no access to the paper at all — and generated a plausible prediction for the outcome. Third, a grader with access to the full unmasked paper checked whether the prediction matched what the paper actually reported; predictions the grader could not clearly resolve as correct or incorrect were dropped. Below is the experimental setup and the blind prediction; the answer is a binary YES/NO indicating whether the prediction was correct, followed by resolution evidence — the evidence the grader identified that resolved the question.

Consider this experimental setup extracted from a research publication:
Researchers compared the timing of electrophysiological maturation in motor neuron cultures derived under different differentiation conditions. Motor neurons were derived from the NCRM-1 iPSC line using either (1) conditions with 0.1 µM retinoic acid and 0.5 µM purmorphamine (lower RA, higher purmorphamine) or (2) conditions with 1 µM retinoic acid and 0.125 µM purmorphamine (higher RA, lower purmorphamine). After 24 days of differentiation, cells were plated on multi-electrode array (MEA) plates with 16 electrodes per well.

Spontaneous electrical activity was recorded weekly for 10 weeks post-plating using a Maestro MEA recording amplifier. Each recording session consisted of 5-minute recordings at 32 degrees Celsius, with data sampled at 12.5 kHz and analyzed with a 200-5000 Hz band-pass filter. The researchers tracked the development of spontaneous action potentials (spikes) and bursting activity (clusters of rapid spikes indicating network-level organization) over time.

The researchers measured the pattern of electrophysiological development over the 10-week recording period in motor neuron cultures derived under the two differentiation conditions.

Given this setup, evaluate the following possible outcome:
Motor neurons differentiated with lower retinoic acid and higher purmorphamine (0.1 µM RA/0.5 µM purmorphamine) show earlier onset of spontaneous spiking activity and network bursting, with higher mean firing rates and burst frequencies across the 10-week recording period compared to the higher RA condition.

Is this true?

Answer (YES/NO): NO